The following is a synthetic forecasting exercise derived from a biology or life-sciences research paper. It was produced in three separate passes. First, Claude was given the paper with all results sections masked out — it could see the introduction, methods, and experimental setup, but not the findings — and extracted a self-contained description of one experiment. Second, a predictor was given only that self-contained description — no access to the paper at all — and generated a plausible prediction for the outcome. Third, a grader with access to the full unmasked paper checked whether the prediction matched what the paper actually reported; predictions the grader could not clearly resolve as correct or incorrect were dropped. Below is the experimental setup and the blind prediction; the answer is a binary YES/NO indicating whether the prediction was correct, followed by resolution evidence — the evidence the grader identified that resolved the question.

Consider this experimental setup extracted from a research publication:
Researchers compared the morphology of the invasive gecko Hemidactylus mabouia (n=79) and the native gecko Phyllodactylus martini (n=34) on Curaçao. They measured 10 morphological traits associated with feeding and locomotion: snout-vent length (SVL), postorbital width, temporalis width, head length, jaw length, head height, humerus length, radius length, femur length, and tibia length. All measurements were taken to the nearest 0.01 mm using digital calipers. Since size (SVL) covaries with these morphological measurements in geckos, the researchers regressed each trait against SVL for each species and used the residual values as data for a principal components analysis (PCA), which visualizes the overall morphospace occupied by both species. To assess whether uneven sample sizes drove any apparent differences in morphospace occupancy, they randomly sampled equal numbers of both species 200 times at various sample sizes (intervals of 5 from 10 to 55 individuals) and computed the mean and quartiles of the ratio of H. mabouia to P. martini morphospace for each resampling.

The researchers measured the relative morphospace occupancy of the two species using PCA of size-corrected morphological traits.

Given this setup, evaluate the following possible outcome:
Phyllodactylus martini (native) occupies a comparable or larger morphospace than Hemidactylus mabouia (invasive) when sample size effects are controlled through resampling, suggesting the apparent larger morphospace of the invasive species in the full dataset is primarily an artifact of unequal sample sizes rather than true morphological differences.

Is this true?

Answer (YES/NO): NO